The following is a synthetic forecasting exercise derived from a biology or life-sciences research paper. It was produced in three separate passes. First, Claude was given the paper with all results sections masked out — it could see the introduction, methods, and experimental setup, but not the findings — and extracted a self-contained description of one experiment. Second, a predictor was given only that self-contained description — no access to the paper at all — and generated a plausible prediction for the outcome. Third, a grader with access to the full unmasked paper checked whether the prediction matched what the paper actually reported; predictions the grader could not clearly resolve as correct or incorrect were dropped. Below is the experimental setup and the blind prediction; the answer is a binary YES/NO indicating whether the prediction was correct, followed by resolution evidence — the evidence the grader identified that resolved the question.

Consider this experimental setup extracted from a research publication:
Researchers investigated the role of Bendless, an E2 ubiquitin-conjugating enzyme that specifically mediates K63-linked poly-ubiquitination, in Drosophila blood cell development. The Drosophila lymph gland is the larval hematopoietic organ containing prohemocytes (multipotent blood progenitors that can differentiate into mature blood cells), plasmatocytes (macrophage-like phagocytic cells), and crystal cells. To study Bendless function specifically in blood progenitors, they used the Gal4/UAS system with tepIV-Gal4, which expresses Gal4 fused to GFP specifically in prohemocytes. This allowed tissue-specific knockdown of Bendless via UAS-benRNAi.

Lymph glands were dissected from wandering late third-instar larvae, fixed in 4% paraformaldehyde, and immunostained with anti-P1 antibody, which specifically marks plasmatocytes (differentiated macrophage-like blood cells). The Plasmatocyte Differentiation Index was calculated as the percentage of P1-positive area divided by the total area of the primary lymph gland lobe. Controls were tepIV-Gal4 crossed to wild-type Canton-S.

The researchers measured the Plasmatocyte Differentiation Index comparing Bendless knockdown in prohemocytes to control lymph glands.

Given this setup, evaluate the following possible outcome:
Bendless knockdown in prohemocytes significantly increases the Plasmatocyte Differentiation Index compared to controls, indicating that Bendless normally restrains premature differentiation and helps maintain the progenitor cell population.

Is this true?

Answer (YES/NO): YES